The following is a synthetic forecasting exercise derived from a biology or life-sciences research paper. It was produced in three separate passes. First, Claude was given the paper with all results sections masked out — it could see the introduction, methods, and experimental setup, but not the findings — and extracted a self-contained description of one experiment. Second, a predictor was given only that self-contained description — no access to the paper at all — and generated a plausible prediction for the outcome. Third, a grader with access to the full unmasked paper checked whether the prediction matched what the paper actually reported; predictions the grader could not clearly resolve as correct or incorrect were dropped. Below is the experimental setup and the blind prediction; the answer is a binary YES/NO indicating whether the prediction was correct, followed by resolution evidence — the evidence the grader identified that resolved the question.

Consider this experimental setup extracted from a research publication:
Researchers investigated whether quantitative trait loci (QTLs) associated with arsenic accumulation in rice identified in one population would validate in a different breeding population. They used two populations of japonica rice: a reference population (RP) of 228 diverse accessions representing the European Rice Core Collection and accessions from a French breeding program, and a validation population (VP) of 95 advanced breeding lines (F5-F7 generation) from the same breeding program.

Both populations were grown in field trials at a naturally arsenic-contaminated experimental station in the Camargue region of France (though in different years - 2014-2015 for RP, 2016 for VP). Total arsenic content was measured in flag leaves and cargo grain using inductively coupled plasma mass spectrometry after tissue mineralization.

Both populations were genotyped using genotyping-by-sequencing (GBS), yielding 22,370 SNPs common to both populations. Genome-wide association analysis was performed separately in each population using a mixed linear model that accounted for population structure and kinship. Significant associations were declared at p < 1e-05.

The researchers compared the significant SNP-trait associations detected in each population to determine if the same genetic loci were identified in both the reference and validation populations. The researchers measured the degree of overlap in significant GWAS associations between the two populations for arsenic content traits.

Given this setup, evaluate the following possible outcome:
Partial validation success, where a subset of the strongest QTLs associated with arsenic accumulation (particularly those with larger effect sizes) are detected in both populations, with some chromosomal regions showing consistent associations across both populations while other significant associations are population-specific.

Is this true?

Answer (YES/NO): NO